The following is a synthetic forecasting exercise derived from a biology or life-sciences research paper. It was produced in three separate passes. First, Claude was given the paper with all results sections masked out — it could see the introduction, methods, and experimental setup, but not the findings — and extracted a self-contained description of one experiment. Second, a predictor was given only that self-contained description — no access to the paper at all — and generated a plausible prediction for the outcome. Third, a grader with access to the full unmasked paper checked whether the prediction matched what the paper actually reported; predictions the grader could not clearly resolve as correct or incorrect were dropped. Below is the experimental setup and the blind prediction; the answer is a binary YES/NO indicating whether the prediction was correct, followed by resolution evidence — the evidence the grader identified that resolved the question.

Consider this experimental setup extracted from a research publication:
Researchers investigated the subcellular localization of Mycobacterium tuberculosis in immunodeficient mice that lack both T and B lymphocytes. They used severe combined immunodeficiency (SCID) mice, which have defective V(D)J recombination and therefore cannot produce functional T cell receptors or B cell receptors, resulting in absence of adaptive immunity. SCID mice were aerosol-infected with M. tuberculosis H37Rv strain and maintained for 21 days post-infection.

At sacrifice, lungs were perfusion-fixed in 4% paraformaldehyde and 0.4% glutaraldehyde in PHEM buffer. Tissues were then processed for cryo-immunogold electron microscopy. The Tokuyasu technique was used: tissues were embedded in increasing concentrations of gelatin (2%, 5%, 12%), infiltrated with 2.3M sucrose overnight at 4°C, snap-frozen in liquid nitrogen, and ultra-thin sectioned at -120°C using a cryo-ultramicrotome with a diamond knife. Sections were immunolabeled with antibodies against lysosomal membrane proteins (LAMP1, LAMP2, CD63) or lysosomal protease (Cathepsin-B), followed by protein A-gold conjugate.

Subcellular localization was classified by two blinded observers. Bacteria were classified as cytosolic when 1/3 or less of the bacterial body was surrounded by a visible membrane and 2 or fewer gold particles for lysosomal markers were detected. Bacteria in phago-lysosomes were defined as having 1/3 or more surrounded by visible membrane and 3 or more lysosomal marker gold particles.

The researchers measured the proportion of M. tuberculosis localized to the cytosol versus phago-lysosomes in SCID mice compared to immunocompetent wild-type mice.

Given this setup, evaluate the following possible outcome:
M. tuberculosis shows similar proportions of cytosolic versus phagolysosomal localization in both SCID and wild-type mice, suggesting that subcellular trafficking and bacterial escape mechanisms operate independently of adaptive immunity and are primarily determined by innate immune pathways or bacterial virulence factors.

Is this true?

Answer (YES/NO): NO